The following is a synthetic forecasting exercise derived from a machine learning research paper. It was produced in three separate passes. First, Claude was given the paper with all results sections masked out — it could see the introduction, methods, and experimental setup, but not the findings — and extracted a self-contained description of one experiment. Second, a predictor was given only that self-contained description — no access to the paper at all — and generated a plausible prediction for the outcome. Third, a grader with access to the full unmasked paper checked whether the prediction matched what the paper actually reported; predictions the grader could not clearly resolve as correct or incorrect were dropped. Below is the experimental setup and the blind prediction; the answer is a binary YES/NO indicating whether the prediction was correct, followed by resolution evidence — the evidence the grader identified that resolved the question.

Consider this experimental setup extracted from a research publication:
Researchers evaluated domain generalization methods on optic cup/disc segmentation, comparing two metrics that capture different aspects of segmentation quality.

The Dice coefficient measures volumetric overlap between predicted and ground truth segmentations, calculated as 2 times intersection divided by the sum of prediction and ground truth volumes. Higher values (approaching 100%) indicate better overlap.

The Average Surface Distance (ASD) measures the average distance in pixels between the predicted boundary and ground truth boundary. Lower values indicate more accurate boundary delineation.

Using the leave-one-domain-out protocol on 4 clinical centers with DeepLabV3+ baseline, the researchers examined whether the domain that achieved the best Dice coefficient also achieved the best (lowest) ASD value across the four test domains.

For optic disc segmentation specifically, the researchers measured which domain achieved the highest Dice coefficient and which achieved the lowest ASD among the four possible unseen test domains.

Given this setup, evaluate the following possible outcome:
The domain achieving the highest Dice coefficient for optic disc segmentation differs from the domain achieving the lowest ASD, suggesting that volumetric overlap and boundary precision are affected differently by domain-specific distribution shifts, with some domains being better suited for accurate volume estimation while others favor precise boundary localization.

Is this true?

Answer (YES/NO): NO